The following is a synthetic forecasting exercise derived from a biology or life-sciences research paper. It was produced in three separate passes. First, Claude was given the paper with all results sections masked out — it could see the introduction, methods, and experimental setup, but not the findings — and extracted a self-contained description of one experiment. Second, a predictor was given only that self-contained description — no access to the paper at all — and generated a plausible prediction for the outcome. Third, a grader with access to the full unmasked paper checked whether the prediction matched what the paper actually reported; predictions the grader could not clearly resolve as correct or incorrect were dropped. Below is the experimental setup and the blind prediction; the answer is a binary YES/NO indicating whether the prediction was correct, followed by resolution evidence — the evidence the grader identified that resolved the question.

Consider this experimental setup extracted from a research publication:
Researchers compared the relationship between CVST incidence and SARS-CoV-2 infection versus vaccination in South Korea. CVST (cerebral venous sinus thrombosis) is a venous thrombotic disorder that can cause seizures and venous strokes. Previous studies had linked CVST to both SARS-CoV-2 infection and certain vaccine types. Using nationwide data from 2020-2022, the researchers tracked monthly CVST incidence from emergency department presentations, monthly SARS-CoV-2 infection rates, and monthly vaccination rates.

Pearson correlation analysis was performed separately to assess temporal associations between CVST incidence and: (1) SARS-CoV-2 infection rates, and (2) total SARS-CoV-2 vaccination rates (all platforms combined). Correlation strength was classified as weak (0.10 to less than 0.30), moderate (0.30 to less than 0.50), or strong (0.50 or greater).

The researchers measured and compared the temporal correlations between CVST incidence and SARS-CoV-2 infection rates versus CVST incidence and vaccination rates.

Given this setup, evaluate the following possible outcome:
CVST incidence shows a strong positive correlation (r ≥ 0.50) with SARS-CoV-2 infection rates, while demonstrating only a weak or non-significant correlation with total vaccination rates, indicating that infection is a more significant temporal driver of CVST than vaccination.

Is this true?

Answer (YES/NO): NO